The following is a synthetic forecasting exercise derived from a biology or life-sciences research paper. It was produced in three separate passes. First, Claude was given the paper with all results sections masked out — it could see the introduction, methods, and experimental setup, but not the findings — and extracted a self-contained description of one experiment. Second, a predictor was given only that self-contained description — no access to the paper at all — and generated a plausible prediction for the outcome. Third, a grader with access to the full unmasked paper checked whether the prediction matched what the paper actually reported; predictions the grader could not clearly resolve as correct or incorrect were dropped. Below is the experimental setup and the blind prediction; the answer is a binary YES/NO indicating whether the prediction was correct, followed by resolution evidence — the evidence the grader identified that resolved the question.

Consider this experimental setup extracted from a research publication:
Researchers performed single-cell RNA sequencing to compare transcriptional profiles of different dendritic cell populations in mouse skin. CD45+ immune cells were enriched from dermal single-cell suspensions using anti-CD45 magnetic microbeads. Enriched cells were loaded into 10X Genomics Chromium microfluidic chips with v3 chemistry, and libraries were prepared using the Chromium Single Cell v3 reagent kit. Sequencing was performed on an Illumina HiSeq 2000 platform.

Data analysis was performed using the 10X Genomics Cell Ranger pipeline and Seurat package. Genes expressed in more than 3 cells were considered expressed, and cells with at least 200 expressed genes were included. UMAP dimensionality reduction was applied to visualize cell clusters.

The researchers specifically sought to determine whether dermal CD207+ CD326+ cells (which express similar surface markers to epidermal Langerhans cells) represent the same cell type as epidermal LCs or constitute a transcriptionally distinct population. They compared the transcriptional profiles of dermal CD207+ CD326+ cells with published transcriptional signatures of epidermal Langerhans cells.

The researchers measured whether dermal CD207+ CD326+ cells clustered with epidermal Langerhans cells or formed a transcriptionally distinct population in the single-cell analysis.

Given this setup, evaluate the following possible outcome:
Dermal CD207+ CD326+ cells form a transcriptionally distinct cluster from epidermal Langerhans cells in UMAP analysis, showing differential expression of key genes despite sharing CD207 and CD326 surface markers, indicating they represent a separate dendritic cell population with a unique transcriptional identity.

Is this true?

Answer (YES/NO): YES